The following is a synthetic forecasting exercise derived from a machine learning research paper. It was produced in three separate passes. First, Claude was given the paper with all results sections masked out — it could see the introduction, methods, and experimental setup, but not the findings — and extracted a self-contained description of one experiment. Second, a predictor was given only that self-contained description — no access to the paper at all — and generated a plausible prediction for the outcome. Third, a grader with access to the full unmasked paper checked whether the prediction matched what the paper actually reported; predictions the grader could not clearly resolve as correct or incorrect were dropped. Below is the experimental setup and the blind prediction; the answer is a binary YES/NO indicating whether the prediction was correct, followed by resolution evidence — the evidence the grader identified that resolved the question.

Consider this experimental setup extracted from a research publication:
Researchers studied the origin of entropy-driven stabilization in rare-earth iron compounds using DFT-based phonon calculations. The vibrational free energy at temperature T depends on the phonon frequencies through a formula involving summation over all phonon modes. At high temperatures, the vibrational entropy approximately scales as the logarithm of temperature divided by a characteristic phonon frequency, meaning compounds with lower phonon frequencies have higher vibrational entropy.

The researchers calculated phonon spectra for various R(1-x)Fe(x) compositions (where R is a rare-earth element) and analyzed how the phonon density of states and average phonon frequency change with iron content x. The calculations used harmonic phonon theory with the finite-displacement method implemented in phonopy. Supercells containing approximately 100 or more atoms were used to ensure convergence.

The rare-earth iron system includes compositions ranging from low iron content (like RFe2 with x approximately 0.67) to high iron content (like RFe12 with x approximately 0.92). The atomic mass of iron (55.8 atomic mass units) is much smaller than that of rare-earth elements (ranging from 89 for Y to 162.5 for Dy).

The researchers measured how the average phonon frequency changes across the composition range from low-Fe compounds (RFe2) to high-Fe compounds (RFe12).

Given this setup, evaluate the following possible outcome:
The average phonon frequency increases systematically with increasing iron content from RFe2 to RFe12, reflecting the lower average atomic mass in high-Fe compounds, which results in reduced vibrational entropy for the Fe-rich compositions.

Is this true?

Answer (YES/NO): YES